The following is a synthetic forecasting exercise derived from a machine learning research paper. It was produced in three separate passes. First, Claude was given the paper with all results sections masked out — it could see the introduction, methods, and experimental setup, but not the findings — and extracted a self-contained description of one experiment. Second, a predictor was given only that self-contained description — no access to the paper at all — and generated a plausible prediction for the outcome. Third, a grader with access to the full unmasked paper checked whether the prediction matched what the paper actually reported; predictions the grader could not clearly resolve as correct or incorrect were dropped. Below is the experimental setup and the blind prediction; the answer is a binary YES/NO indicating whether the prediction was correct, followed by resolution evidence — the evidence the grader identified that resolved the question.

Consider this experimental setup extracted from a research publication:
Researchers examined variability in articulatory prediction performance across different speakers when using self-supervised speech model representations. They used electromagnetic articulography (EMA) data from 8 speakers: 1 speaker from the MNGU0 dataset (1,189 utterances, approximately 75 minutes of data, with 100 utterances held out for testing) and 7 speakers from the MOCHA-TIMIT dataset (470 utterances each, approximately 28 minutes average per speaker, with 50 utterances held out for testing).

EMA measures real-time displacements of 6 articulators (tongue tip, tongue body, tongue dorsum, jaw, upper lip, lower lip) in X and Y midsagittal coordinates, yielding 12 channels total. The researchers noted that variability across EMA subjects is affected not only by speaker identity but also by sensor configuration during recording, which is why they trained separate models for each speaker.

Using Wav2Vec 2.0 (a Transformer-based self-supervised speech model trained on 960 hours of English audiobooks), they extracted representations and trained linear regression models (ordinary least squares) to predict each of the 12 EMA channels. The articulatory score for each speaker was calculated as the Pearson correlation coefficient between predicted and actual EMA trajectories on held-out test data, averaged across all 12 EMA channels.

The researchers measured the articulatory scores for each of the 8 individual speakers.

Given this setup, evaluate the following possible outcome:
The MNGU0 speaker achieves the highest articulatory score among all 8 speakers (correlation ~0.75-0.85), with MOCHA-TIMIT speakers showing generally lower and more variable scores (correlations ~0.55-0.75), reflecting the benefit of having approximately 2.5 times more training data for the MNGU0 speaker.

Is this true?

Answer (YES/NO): NO